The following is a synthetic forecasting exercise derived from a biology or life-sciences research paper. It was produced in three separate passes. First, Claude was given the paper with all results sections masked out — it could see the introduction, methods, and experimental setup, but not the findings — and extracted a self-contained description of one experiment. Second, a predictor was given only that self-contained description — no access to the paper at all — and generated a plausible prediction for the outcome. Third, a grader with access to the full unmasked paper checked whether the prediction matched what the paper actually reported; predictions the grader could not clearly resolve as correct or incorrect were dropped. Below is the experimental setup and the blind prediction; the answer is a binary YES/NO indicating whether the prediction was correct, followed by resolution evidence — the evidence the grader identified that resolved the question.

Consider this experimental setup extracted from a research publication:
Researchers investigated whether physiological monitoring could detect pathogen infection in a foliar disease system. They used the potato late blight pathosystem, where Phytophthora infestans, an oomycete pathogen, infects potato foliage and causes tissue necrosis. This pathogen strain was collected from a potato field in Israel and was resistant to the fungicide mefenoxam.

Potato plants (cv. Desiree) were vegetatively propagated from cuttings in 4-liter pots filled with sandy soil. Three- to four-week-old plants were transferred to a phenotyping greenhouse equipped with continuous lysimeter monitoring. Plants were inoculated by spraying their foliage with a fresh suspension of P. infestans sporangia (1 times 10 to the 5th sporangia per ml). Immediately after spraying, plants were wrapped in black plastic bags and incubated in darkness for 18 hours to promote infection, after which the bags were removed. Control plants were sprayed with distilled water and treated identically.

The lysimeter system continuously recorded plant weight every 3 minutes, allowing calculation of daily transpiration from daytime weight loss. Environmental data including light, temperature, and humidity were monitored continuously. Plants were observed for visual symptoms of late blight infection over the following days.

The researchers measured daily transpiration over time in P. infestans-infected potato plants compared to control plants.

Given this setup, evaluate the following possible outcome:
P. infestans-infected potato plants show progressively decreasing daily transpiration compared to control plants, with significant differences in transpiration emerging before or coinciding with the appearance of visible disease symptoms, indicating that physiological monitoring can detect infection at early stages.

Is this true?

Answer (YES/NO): YES